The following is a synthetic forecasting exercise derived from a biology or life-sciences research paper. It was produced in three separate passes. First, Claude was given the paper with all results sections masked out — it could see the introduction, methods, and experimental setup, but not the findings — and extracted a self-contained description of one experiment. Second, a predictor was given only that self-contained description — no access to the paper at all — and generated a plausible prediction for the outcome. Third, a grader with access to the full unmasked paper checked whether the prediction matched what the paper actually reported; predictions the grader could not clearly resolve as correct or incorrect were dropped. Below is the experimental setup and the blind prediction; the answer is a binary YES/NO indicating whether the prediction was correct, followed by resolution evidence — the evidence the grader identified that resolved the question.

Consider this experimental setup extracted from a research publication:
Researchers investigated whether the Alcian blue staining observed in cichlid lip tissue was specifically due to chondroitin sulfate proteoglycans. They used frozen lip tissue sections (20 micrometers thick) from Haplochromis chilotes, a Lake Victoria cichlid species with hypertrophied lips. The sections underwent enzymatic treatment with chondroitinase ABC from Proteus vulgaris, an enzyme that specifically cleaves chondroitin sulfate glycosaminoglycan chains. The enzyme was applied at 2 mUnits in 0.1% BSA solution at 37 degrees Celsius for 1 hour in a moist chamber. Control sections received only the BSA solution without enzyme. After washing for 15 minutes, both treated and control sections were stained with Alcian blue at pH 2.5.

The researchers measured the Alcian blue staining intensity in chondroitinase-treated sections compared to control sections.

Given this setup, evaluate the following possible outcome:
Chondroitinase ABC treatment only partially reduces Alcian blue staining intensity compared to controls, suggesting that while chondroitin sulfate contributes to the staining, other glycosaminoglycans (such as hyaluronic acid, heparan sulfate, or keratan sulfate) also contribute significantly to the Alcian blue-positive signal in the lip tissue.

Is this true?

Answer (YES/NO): NO